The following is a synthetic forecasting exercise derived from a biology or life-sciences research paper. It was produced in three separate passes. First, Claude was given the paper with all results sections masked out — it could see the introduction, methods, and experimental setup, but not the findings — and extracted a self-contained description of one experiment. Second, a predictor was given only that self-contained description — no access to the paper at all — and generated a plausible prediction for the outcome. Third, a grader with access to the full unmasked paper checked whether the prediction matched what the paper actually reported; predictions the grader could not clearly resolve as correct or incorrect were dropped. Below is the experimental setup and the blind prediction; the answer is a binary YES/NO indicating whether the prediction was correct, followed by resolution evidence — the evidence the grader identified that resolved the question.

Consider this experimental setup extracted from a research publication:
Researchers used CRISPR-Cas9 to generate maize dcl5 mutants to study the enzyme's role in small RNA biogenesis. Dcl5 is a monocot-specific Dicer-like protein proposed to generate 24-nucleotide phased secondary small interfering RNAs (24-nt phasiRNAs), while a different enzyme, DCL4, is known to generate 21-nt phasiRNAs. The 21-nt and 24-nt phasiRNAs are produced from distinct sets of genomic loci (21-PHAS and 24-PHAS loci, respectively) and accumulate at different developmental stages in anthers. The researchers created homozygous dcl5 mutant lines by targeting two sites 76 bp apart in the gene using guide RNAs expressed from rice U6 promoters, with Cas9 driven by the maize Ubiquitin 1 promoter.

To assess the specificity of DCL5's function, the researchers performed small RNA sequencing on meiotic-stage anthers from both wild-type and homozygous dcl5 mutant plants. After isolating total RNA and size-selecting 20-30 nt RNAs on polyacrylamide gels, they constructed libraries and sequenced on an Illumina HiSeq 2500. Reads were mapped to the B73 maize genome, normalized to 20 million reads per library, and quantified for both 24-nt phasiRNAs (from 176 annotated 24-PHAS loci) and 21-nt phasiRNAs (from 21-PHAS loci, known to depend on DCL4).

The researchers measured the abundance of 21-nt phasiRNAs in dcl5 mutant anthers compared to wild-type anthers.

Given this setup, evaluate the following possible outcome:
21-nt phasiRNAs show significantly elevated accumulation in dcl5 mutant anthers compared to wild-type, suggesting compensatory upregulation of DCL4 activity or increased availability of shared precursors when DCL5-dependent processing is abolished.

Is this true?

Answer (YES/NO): NO